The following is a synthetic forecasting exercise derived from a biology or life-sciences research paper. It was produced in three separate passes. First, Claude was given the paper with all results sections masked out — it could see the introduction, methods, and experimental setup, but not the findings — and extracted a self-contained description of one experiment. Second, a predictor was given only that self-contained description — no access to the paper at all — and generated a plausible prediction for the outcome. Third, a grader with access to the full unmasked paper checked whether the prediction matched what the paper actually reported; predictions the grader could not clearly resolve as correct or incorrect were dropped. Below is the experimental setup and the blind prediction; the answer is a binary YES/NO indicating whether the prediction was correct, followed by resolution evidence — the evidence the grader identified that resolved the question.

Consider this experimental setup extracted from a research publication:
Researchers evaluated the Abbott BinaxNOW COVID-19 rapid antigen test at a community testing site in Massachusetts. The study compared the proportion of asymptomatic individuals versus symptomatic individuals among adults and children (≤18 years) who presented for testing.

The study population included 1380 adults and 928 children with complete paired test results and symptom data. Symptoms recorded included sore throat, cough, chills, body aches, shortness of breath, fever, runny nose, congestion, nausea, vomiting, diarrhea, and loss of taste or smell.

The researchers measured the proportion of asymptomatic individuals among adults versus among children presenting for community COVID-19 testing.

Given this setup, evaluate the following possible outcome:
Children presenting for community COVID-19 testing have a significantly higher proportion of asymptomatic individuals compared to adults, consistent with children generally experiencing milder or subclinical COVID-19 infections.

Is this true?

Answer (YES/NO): YES